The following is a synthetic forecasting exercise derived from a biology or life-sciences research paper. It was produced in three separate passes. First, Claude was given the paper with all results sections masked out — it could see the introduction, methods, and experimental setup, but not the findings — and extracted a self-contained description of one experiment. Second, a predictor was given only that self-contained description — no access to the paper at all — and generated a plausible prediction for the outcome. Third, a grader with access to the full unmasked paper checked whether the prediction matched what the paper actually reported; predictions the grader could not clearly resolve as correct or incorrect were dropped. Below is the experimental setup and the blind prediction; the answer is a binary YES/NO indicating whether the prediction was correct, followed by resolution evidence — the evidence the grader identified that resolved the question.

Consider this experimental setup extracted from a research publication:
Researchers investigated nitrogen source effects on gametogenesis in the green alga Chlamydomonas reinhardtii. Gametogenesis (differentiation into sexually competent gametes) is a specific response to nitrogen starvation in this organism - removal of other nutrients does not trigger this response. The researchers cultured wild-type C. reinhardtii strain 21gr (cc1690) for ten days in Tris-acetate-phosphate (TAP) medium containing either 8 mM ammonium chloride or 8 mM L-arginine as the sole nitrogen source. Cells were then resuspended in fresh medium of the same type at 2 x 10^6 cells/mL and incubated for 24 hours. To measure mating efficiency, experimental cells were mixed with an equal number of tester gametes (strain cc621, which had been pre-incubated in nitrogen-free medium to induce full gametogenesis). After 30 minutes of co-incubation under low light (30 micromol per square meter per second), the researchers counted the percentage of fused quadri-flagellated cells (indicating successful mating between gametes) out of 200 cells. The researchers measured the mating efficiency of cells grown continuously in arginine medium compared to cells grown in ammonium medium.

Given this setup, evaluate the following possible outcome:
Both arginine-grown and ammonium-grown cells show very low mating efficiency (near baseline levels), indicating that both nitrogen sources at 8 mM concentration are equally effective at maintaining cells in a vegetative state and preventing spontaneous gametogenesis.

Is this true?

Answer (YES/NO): NO